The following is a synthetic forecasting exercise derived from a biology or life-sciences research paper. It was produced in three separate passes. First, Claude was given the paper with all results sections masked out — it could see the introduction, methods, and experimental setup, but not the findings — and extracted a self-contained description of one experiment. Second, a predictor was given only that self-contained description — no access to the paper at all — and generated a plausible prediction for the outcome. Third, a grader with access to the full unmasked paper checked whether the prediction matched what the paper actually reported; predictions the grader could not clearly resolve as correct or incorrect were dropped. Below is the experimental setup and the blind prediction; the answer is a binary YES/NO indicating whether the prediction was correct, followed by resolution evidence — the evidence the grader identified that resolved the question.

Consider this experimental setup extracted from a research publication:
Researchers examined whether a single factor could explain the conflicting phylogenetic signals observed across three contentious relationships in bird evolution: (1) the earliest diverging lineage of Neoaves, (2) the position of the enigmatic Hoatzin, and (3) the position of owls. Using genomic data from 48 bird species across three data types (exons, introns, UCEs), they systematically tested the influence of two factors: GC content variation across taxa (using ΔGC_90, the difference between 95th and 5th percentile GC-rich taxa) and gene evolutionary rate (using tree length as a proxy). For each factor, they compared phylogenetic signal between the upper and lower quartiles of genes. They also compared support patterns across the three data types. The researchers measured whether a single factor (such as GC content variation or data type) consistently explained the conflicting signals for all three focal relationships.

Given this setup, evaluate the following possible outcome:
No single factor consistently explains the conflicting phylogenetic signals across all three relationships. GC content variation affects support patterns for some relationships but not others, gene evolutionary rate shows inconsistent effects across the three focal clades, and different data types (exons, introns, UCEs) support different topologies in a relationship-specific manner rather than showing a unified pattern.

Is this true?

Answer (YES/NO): YES